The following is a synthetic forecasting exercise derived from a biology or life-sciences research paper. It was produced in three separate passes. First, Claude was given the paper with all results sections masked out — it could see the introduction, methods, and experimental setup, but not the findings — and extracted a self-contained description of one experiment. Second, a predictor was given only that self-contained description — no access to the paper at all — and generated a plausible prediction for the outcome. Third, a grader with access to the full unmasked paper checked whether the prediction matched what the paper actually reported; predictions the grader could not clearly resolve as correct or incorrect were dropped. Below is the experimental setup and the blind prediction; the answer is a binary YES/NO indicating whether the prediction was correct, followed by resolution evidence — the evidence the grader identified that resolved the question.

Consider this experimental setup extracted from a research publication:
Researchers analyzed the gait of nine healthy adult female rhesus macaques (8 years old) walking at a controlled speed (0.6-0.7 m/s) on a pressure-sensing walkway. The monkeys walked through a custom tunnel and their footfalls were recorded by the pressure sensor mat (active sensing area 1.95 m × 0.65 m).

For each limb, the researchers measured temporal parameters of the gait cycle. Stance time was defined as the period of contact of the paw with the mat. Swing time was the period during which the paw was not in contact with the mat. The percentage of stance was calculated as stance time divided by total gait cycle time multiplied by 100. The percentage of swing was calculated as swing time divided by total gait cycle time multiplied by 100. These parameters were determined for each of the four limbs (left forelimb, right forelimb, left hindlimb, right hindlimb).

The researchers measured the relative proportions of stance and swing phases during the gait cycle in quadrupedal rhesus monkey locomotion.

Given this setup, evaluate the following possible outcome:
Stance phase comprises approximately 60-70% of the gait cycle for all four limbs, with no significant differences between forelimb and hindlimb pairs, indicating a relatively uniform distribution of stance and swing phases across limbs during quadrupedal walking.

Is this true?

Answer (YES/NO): YES